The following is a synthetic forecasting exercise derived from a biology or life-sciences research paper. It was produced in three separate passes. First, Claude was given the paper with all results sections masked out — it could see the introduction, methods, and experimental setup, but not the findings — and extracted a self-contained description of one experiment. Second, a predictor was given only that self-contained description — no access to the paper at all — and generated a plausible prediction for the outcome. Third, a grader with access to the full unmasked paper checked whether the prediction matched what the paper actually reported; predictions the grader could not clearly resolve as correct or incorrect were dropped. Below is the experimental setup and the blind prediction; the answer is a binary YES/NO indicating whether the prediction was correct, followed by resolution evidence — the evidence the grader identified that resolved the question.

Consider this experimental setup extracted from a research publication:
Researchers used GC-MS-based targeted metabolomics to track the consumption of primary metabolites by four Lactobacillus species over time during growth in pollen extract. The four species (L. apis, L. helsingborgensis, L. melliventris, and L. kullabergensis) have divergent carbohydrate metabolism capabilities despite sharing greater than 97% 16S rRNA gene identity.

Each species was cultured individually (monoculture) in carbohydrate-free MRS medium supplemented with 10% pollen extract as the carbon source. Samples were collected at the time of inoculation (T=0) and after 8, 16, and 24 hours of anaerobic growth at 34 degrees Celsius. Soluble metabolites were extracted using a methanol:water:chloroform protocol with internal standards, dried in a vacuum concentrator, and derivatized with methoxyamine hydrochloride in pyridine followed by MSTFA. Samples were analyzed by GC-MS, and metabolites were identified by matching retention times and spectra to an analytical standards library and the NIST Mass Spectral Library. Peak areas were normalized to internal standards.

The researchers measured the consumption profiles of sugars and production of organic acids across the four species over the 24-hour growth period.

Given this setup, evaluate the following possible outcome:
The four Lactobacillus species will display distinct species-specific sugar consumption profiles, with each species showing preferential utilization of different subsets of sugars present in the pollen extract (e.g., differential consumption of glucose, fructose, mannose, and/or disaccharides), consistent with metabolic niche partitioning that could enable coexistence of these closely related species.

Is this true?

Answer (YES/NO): NO